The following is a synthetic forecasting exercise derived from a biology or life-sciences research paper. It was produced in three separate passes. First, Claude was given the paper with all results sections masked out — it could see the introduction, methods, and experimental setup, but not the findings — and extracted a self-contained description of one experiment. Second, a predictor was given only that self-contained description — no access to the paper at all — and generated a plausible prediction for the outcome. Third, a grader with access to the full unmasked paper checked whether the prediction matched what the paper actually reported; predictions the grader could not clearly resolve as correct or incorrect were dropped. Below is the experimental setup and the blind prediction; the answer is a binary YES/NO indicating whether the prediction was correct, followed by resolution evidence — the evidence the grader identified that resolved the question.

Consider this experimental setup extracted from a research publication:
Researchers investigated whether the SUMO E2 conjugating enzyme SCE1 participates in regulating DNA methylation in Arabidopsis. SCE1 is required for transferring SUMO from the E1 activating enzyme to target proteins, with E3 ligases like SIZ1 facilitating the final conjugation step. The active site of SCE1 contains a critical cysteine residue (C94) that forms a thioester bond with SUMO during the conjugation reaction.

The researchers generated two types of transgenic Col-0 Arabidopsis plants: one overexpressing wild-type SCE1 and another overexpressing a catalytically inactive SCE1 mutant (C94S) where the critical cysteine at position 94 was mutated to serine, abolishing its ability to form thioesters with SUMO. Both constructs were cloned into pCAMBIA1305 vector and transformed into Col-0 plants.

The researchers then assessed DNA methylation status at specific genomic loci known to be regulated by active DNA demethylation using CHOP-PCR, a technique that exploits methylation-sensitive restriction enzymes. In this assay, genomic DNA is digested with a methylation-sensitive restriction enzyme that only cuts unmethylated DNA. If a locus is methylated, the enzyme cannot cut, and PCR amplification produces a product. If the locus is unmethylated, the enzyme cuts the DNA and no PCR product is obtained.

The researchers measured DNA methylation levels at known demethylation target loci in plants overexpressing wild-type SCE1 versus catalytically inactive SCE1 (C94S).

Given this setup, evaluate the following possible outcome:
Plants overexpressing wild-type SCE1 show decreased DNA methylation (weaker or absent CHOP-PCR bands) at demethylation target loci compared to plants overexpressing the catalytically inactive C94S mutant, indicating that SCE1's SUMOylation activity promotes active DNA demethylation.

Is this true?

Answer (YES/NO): YES